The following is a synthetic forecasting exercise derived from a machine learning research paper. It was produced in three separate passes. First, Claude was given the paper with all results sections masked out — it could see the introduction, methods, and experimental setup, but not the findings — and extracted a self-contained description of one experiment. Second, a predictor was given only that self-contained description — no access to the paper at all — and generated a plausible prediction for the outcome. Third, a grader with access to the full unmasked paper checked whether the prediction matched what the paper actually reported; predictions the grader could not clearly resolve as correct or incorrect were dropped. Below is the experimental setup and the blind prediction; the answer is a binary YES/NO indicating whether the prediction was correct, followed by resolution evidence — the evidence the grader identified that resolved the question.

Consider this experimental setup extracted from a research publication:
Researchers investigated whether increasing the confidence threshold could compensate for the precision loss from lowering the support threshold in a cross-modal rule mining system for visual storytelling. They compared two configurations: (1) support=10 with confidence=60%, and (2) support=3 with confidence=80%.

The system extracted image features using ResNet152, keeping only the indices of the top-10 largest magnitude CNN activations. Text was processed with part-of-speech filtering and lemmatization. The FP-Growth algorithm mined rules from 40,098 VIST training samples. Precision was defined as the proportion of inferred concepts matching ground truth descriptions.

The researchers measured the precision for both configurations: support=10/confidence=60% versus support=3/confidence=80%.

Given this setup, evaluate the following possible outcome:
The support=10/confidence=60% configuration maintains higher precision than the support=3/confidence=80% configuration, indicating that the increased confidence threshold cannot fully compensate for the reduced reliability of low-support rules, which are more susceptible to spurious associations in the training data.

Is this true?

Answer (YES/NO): YES